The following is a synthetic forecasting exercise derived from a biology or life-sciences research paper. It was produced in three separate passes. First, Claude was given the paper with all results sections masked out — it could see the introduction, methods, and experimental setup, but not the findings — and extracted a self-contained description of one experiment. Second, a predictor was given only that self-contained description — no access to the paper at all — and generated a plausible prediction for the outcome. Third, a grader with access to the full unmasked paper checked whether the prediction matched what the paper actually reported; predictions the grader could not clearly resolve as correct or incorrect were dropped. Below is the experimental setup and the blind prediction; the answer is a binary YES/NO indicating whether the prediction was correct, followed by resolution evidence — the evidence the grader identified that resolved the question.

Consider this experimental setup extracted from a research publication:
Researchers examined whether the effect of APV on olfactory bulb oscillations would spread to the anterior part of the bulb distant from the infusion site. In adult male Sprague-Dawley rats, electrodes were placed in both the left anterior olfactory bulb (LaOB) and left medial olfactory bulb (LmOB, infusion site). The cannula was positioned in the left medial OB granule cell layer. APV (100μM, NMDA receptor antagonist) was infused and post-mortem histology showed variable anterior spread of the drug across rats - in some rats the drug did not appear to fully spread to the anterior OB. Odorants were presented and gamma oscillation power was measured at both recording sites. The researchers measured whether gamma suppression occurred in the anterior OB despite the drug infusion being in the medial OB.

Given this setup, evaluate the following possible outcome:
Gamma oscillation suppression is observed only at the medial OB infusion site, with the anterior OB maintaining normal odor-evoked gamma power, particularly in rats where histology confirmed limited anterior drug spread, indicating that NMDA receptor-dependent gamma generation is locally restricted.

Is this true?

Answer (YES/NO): NO